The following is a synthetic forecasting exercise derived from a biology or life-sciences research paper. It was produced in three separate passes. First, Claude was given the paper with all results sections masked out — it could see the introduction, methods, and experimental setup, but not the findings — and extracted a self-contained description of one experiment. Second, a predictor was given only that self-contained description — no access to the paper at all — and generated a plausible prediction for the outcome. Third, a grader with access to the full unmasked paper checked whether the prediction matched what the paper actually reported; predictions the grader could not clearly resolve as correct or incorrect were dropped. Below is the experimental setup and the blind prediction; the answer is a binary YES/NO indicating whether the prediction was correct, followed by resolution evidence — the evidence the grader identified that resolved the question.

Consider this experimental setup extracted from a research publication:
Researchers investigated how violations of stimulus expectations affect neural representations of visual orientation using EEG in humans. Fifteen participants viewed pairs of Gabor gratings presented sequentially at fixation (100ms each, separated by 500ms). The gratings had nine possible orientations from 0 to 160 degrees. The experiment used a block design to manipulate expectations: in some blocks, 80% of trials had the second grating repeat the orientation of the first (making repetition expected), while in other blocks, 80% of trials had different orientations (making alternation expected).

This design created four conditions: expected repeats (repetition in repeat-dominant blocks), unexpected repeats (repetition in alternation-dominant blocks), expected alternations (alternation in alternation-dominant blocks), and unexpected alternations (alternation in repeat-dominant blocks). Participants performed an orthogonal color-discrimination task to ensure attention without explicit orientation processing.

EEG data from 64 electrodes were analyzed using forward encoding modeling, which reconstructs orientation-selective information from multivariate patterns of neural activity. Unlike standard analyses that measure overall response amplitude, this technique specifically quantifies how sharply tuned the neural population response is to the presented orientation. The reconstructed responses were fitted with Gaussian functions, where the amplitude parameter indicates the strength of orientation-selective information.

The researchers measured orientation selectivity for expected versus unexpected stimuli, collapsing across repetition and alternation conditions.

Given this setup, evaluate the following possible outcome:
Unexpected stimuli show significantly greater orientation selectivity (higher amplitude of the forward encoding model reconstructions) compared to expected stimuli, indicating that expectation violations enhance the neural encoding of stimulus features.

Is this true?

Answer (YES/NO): YES